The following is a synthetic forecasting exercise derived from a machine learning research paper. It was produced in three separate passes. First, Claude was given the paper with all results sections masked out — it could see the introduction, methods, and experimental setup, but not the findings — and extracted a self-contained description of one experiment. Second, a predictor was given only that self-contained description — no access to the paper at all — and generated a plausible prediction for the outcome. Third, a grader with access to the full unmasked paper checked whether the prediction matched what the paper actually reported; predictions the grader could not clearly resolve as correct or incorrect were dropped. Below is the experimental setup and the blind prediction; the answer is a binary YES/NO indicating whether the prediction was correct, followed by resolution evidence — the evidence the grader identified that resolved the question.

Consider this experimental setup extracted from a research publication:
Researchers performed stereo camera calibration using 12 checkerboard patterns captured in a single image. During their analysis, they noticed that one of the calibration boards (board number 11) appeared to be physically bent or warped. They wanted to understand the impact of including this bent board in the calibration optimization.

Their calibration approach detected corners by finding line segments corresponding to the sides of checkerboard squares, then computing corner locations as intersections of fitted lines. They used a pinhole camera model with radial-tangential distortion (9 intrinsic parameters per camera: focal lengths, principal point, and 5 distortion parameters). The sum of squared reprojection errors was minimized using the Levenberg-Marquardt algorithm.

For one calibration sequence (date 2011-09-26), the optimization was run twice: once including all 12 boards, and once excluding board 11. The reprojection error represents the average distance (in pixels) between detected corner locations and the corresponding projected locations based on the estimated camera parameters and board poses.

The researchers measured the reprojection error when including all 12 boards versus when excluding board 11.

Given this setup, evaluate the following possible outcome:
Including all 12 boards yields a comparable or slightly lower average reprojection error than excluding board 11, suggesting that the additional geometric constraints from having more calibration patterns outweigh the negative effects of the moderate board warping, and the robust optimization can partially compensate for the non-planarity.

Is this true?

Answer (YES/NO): NO